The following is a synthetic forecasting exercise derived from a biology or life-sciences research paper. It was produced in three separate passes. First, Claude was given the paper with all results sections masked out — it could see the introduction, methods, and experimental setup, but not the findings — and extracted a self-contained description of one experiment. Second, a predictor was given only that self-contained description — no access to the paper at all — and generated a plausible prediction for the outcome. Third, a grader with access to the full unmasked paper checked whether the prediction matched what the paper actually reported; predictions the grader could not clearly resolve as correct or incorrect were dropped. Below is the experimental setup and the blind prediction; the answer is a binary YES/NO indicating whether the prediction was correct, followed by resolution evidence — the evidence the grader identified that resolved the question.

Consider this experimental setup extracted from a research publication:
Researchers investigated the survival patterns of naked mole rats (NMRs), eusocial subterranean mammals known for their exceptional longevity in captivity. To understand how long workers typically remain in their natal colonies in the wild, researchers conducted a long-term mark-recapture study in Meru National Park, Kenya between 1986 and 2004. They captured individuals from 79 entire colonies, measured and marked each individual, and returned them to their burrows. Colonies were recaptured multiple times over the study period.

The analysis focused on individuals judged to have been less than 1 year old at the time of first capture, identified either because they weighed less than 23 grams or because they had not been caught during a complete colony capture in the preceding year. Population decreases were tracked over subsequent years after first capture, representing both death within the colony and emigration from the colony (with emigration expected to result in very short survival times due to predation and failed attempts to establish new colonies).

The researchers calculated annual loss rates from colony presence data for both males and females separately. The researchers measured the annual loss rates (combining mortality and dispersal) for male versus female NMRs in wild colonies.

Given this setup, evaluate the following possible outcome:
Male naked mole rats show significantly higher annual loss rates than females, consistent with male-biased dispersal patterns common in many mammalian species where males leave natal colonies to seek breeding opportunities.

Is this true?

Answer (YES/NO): NO